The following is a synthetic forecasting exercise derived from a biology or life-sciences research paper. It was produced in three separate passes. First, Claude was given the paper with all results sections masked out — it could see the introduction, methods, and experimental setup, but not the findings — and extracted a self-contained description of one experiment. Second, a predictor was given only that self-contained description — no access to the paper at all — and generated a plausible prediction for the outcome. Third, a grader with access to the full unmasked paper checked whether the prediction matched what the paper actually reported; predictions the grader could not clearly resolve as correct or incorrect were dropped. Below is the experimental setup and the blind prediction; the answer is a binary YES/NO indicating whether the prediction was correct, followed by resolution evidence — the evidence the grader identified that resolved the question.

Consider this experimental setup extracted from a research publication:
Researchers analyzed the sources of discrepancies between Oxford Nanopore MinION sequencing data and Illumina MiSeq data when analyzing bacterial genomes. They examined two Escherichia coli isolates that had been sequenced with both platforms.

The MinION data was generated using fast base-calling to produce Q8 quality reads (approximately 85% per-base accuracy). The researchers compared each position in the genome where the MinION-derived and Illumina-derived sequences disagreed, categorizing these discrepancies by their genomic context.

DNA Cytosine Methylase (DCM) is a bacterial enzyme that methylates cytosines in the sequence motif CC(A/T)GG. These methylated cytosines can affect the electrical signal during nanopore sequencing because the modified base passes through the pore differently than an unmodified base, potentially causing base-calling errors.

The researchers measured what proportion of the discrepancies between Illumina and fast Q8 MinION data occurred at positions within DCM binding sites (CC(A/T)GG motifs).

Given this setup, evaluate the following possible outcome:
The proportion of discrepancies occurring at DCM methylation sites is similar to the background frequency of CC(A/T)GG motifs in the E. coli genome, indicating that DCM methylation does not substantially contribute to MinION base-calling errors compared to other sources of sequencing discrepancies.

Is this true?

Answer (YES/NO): NO